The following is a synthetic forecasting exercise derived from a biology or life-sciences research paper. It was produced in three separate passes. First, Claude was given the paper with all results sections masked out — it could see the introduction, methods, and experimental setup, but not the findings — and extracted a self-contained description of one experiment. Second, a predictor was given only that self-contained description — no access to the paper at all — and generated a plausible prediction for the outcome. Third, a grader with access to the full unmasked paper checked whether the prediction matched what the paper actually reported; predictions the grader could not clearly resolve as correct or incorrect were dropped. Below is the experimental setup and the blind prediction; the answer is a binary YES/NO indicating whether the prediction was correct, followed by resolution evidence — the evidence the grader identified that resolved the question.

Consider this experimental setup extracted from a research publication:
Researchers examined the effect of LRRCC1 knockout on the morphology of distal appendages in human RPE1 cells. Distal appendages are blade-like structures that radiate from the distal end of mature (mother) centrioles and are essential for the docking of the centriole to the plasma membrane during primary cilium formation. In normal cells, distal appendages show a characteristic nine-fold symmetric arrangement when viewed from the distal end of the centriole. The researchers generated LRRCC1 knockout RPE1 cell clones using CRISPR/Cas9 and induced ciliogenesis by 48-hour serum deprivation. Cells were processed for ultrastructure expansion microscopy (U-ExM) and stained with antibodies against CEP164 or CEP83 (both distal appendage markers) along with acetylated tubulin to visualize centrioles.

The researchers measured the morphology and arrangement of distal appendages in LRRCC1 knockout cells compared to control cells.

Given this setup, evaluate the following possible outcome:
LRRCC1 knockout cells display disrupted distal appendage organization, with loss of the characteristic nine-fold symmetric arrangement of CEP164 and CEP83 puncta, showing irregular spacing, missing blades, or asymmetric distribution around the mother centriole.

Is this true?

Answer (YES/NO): NO